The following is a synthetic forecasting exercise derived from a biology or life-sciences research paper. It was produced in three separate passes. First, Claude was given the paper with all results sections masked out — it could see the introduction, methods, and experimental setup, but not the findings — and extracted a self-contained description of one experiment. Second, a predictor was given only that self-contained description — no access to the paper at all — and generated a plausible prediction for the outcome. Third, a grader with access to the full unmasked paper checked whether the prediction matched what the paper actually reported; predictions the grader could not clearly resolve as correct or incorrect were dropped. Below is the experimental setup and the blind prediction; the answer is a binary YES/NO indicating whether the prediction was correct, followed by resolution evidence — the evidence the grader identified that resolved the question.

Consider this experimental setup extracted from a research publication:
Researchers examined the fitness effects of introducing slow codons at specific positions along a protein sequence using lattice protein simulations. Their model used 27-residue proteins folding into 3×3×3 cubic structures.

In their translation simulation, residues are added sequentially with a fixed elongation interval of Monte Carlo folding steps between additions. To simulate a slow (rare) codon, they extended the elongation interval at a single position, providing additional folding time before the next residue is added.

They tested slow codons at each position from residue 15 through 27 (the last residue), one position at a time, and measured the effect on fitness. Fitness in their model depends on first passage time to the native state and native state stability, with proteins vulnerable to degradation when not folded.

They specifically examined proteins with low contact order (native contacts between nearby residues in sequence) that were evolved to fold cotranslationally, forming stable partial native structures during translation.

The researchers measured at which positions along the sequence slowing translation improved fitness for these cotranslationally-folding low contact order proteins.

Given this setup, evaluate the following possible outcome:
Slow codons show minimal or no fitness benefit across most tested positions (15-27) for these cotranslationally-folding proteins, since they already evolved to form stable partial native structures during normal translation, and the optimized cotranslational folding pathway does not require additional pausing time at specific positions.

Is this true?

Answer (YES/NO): NO